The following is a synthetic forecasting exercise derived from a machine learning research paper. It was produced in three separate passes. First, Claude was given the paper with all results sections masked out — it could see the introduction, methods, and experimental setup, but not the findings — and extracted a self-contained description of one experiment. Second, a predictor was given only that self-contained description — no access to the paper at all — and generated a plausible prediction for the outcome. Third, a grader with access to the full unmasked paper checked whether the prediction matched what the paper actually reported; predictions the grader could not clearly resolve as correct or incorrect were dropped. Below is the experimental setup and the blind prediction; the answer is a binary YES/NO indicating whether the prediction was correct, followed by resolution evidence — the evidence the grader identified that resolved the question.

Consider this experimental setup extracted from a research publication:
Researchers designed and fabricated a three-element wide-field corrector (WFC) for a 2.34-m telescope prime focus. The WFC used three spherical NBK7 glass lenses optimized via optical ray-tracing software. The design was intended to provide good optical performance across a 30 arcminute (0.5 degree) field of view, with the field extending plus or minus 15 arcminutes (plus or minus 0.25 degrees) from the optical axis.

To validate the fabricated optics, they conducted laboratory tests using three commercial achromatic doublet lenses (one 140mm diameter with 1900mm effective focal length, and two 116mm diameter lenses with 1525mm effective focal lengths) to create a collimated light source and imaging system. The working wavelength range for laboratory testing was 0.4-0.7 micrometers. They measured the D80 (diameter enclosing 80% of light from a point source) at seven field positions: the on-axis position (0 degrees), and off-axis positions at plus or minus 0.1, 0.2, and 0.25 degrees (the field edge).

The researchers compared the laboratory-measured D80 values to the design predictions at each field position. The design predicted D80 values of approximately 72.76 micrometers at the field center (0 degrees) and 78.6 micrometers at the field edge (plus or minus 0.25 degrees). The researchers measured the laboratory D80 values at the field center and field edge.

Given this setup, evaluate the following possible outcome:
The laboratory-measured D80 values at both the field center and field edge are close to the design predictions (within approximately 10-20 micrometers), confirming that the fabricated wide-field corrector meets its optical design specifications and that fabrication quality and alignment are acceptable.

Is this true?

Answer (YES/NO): YES